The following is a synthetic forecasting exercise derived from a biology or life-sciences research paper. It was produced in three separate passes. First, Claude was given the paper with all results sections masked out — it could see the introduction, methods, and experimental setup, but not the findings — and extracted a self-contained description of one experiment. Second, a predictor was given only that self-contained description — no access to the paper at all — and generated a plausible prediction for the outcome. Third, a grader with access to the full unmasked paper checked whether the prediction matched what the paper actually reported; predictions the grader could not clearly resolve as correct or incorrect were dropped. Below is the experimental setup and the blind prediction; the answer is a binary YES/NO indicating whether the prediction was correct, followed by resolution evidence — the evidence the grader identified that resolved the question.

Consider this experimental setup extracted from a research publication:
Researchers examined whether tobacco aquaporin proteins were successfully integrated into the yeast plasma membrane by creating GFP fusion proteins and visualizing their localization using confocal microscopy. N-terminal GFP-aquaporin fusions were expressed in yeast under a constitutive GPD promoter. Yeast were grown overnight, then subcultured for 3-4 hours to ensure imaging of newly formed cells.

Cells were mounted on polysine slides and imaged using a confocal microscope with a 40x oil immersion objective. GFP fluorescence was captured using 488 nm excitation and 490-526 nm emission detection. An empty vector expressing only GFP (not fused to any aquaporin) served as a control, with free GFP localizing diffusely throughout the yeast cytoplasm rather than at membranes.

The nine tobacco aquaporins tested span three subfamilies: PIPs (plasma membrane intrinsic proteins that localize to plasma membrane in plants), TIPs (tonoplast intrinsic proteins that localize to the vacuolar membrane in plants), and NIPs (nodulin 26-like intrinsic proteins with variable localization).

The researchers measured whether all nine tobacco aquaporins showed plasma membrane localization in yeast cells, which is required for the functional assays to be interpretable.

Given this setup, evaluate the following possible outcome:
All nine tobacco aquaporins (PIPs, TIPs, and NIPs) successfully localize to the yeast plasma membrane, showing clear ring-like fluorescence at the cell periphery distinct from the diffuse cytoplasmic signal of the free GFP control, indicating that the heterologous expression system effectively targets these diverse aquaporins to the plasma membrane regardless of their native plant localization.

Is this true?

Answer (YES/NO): NO